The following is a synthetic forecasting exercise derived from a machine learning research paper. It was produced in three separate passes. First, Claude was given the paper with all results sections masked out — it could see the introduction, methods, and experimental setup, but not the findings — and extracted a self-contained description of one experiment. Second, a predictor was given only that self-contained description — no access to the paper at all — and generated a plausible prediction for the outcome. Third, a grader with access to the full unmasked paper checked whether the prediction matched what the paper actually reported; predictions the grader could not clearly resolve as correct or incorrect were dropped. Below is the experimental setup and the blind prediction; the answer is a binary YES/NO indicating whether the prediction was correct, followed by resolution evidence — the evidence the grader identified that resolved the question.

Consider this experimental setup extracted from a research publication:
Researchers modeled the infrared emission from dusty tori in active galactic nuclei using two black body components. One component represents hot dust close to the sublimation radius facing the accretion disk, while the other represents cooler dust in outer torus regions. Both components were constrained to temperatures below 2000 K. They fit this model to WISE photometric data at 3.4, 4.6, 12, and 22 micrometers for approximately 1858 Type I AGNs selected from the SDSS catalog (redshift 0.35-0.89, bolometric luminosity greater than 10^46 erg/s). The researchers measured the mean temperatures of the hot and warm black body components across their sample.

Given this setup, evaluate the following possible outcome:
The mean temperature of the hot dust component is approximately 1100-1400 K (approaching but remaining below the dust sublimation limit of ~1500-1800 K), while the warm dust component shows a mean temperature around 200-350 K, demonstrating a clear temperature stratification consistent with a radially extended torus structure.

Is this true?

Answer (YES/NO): YES